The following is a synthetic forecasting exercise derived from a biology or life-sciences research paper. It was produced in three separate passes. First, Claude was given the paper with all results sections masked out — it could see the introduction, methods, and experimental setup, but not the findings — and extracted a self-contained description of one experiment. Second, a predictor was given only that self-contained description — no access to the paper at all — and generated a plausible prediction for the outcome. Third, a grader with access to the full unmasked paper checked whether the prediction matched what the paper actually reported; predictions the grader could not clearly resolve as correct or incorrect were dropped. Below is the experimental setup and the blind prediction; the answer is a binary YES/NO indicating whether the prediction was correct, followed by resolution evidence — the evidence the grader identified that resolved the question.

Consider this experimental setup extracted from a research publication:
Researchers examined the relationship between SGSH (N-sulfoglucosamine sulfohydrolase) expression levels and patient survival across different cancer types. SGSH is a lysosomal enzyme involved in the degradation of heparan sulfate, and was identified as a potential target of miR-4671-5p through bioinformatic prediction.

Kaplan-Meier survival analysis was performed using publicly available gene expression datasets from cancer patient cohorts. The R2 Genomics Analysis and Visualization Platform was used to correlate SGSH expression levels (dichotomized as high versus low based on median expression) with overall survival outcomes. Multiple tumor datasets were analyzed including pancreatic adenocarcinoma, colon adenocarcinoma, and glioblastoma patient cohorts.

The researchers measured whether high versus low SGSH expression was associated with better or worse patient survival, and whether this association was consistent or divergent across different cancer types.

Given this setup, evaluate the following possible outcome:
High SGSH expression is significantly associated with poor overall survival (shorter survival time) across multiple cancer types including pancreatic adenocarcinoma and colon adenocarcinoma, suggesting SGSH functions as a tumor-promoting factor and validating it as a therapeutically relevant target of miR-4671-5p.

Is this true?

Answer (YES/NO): NO